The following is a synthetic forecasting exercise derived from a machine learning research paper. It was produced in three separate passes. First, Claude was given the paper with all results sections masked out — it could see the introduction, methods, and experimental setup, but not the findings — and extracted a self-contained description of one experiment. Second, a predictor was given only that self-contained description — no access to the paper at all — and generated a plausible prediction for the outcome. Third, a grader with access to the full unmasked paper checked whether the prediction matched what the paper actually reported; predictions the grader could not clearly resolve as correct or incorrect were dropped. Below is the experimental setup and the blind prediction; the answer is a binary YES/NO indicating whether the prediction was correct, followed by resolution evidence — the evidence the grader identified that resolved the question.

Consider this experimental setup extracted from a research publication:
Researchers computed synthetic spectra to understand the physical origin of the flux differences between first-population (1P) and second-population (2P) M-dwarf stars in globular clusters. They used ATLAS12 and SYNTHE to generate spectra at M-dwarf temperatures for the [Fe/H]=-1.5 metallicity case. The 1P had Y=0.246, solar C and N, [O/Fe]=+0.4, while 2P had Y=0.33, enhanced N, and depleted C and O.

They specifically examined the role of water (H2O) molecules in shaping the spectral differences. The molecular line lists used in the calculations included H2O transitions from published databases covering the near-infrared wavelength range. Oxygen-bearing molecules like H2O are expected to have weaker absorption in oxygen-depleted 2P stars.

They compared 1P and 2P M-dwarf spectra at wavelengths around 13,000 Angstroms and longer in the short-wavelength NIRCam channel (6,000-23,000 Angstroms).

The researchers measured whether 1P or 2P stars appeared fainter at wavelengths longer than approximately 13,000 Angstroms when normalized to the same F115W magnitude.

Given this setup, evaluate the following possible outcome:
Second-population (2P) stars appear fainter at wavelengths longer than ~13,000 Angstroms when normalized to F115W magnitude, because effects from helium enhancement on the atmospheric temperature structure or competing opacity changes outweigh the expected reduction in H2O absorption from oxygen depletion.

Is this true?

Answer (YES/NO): NO